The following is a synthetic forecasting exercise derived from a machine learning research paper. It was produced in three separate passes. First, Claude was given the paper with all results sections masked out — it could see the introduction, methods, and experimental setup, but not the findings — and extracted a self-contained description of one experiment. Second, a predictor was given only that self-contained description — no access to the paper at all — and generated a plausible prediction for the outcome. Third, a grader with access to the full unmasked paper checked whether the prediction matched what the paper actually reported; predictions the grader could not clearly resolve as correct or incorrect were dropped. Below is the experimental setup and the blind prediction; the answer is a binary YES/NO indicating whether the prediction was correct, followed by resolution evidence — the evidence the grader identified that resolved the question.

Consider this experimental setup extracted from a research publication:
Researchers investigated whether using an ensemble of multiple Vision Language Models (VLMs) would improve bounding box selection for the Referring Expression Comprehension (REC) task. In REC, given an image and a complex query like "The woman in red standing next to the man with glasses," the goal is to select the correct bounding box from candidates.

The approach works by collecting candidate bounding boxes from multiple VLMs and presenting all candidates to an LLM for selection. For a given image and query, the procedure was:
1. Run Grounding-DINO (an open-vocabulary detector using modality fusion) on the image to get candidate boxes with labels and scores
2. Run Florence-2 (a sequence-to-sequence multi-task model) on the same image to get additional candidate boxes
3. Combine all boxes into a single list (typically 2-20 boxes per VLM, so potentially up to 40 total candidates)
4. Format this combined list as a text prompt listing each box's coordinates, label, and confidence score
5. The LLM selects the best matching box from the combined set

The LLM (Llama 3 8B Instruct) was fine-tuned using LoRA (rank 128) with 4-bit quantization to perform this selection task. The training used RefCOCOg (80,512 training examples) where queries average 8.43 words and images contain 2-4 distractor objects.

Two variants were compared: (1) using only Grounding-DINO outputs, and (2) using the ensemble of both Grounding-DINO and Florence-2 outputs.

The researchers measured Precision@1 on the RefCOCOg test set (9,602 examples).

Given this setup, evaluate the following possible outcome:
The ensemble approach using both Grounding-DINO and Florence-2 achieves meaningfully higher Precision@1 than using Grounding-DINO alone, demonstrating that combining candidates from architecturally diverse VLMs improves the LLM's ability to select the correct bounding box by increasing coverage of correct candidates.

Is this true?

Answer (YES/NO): YES